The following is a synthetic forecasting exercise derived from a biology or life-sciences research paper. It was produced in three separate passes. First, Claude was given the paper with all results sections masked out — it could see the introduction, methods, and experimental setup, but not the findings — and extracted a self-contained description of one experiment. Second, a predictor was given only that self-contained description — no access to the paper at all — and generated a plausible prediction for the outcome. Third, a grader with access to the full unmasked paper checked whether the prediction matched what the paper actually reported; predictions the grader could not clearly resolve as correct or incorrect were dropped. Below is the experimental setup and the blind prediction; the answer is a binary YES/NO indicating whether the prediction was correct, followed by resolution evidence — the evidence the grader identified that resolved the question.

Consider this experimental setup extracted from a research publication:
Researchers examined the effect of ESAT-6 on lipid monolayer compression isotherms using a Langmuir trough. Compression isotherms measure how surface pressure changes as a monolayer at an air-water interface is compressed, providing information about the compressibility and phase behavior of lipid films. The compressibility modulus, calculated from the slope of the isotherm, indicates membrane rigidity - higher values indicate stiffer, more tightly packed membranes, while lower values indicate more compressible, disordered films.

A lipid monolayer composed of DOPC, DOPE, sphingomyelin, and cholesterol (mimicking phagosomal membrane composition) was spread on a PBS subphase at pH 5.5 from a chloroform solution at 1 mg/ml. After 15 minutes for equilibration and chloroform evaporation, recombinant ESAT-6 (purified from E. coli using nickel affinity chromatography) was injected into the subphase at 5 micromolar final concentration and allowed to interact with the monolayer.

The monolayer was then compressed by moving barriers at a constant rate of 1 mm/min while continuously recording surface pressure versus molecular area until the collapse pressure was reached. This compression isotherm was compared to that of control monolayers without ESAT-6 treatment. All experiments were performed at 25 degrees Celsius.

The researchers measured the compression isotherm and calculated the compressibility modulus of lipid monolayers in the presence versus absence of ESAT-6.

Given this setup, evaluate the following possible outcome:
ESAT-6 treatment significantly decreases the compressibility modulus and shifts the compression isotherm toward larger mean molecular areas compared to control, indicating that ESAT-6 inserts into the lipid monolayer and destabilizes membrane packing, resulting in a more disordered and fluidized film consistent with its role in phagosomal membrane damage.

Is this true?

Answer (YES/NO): YES